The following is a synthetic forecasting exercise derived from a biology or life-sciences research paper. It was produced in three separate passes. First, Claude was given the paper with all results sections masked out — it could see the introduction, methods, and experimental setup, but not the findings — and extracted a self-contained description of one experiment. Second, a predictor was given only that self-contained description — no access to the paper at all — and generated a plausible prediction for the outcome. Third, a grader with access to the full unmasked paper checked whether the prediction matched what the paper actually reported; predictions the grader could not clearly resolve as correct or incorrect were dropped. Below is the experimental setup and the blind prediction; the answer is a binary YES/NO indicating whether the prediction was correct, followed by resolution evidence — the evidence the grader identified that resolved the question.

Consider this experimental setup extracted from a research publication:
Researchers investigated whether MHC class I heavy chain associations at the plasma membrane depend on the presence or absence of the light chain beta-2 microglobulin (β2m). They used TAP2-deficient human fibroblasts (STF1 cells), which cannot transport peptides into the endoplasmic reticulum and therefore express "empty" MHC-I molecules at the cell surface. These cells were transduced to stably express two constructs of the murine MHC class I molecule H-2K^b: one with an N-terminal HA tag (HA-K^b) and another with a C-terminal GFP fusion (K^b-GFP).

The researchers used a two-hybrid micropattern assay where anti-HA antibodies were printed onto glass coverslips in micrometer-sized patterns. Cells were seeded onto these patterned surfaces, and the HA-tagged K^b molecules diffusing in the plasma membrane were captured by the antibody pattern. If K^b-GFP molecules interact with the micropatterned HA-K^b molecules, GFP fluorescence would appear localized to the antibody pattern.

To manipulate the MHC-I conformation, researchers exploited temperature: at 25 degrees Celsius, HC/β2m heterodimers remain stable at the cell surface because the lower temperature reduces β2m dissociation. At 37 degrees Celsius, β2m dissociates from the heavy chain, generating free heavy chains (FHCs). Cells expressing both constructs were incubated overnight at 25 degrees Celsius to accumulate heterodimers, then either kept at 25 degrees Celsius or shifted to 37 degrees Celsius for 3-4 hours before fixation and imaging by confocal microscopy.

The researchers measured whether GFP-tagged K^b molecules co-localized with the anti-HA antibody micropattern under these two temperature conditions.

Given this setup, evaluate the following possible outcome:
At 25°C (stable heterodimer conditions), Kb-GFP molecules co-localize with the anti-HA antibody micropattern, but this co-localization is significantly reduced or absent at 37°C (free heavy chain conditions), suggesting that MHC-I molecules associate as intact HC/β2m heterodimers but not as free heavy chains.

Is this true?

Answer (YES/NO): NO